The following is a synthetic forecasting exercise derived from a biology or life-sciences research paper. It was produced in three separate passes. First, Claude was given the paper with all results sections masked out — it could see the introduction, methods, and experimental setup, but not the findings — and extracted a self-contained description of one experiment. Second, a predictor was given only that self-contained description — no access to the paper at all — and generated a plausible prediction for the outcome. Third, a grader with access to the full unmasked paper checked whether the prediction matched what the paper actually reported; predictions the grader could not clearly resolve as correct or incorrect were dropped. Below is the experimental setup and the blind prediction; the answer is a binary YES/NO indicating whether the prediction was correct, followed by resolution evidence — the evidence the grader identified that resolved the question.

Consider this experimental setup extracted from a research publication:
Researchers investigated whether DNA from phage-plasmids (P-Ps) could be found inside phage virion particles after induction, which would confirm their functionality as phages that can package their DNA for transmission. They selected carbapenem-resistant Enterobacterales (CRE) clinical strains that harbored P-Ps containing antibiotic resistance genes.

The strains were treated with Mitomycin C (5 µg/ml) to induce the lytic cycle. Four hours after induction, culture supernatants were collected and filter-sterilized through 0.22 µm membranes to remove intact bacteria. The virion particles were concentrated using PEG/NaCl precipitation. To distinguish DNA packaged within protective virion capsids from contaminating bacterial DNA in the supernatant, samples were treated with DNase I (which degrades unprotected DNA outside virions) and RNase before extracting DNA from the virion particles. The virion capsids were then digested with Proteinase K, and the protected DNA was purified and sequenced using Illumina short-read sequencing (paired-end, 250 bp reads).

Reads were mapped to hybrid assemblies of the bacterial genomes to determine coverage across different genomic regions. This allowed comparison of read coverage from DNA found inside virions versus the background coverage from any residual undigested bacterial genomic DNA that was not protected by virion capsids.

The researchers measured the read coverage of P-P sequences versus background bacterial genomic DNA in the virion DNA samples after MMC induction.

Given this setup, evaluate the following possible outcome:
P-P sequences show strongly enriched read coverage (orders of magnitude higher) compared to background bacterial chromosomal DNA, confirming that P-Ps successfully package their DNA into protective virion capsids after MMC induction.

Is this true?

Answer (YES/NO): YES